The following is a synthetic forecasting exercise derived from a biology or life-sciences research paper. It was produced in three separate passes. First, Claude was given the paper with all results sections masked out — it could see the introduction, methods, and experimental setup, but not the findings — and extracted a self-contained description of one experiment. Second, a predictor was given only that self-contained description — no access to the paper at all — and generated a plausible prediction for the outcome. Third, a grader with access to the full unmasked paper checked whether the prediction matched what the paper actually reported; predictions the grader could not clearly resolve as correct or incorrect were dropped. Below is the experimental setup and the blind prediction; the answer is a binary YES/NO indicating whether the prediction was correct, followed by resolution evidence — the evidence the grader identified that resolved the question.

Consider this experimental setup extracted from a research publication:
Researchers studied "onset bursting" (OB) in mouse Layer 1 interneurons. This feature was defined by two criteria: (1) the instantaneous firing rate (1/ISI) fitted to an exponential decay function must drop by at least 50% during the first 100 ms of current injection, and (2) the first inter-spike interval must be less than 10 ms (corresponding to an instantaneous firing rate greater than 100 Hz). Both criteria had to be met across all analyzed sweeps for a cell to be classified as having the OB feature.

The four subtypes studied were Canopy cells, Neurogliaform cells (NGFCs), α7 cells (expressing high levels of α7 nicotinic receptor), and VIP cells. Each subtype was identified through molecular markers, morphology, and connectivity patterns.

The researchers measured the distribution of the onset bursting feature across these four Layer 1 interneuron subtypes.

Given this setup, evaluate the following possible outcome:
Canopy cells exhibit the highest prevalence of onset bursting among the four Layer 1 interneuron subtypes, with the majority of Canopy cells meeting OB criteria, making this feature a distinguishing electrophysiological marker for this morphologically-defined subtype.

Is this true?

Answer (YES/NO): NO